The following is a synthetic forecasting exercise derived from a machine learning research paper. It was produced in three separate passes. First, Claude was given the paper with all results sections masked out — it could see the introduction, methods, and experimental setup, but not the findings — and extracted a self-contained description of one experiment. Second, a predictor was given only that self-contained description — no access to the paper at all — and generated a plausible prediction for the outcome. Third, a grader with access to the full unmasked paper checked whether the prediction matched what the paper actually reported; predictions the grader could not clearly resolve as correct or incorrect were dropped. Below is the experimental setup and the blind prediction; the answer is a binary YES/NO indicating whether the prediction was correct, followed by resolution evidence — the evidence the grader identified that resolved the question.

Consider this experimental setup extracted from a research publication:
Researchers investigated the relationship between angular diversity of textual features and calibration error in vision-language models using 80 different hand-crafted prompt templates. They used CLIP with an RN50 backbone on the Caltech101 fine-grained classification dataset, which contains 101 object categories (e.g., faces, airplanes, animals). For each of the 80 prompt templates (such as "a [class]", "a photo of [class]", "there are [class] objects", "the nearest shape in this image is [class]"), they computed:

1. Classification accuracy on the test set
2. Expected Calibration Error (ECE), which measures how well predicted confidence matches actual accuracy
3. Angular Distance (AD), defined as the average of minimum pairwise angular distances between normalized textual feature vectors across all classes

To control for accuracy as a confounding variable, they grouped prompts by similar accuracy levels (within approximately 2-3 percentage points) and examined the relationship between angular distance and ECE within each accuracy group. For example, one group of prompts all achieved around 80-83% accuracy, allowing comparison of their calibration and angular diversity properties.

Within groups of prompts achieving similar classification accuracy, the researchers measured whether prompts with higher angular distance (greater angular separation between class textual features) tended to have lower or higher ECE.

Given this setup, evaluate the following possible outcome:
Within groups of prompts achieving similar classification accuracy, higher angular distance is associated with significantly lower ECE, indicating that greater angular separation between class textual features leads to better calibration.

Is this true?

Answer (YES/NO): YES